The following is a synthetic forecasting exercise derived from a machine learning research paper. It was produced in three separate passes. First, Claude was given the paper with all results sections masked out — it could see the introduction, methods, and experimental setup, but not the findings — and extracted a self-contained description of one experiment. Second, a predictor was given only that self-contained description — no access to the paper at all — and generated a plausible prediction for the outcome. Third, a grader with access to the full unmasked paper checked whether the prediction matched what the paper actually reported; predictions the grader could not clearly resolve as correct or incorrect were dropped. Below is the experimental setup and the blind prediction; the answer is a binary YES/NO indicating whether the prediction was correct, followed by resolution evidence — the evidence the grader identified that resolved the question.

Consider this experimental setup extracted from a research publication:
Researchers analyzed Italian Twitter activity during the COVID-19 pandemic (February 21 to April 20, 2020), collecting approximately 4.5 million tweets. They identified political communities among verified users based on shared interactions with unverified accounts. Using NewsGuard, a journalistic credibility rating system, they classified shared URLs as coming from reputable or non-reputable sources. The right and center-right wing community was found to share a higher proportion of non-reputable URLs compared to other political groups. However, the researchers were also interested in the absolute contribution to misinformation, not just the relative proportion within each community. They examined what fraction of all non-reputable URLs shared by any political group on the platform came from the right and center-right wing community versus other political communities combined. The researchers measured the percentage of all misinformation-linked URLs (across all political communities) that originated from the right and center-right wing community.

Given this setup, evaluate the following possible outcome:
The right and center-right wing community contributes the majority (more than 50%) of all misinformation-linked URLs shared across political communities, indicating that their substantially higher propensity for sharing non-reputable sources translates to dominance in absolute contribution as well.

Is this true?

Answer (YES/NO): YES